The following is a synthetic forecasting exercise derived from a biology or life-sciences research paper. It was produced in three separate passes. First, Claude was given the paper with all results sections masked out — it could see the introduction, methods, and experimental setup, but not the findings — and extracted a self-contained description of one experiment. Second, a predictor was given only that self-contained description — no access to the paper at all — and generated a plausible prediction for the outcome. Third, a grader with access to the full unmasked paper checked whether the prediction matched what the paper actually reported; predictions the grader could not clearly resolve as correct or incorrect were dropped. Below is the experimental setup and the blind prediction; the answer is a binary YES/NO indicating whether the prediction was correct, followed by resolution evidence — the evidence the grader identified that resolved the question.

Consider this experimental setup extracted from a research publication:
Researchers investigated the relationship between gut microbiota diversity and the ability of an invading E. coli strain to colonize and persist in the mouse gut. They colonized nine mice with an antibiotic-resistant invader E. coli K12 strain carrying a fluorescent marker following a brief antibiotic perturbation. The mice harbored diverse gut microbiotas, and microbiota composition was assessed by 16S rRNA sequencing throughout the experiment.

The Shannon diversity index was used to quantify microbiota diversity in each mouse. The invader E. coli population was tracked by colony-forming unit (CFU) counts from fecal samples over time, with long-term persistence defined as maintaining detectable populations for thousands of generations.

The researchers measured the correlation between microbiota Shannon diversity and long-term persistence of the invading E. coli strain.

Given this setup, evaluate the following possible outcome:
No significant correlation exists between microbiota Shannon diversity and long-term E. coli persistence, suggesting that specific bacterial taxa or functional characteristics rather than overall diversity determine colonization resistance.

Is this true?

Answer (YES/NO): NO